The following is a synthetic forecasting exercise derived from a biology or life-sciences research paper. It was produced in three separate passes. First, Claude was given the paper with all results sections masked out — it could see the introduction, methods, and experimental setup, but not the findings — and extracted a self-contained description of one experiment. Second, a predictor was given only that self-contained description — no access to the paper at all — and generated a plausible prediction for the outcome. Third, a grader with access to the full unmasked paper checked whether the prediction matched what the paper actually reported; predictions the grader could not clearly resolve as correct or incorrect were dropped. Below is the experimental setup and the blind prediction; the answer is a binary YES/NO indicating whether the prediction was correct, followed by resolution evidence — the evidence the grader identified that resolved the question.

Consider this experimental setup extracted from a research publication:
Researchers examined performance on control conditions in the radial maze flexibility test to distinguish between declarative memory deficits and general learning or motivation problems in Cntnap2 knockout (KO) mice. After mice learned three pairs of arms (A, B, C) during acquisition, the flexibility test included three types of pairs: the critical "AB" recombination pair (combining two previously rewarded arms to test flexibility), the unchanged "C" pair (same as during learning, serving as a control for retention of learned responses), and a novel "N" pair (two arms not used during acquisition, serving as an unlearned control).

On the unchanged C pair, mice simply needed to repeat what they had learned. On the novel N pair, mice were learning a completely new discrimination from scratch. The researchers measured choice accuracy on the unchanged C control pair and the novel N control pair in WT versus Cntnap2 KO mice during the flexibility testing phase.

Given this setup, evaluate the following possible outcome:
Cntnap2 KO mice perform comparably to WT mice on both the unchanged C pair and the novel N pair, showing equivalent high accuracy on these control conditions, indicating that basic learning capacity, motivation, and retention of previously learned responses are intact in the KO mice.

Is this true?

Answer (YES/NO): NO